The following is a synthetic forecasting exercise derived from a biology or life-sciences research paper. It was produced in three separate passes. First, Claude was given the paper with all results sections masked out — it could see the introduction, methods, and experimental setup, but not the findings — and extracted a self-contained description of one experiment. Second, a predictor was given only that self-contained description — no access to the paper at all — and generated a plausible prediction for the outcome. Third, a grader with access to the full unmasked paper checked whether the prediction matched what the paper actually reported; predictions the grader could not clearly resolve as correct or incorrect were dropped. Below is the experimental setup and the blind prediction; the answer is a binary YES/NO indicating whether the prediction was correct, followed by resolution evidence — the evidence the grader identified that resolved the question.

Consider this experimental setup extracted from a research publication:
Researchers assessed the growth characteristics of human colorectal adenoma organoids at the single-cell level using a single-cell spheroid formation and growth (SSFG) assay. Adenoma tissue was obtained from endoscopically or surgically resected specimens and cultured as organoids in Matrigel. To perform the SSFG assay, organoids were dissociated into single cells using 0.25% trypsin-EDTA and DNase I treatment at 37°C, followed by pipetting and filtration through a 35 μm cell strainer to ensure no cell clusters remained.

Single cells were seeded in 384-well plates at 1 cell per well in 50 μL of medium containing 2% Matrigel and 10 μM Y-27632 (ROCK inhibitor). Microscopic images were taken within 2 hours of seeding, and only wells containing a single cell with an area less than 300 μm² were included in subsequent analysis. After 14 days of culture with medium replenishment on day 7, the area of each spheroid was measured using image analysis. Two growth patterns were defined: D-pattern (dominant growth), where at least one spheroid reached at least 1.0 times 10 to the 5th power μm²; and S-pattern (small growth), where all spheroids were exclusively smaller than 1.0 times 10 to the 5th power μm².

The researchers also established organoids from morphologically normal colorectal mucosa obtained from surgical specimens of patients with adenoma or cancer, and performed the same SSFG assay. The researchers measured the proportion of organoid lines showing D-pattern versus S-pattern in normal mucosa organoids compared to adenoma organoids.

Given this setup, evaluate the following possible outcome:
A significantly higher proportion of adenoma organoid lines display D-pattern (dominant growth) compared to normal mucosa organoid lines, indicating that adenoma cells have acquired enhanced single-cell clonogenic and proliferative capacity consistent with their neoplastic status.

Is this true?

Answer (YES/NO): YES